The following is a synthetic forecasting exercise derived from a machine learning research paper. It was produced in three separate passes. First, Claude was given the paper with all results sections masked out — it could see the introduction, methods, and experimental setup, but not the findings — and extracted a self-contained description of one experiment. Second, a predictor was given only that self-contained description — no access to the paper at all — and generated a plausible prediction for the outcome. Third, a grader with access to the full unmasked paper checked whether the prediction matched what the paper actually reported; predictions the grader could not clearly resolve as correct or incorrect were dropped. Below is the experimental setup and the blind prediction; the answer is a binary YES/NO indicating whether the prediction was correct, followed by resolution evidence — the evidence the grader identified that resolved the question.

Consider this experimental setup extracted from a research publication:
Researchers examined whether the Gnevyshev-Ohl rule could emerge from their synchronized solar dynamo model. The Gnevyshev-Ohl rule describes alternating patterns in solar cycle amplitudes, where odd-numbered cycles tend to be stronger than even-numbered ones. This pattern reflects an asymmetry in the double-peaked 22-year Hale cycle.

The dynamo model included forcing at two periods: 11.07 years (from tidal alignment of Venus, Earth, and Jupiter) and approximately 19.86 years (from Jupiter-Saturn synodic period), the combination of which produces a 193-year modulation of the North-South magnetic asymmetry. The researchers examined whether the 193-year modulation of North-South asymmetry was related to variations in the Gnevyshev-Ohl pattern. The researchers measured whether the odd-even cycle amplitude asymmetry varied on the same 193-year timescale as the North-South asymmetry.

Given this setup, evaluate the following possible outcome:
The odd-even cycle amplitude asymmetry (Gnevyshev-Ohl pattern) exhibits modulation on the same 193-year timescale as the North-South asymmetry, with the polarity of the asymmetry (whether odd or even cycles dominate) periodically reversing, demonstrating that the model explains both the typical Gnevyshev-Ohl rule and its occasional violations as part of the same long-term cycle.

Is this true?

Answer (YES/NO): NO